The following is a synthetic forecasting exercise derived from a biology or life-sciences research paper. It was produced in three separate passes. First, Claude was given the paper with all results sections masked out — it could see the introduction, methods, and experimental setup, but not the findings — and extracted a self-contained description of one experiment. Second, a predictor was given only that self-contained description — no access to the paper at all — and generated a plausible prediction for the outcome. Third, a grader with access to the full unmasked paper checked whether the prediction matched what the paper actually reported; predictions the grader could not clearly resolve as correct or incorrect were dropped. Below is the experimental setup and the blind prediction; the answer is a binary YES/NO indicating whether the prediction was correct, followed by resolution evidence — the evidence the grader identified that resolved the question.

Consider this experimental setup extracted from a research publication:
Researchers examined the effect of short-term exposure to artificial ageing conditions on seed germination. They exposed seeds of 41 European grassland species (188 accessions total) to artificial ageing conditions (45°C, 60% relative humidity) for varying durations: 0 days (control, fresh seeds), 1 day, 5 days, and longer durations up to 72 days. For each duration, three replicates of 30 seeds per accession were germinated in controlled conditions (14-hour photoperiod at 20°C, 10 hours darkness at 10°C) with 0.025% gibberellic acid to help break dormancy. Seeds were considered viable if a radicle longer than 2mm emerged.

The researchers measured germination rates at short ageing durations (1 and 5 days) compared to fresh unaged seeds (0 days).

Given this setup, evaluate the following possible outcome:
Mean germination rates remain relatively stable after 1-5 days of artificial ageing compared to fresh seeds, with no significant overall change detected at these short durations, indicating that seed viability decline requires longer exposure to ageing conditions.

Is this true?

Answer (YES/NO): NO